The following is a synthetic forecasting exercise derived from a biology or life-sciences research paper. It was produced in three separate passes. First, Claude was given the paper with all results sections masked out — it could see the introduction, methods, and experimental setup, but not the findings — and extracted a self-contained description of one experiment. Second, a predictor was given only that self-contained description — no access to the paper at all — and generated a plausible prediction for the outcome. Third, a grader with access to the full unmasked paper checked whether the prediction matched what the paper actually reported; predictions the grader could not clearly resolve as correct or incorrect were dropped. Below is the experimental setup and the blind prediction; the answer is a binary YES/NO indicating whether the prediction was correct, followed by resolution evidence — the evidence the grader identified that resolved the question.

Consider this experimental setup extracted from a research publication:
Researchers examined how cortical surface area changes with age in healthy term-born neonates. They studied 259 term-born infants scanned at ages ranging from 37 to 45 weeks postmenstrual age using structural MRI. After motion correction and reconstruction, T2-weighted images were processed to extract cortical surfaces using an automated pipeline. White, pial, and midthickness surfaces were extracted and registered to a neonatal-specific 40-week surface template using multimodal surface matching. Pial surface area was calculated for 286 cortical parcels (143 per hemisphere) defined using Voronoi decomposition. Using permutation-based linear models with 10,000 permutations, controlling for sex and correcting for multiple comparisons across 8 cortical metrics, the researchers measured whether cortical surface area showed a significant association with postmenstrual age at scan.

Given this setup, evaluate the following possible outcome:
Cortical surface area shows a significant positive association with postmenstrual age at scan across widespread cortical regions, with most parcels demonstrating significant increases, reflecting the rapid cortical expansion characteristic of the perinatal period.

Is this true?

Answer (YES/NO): YES